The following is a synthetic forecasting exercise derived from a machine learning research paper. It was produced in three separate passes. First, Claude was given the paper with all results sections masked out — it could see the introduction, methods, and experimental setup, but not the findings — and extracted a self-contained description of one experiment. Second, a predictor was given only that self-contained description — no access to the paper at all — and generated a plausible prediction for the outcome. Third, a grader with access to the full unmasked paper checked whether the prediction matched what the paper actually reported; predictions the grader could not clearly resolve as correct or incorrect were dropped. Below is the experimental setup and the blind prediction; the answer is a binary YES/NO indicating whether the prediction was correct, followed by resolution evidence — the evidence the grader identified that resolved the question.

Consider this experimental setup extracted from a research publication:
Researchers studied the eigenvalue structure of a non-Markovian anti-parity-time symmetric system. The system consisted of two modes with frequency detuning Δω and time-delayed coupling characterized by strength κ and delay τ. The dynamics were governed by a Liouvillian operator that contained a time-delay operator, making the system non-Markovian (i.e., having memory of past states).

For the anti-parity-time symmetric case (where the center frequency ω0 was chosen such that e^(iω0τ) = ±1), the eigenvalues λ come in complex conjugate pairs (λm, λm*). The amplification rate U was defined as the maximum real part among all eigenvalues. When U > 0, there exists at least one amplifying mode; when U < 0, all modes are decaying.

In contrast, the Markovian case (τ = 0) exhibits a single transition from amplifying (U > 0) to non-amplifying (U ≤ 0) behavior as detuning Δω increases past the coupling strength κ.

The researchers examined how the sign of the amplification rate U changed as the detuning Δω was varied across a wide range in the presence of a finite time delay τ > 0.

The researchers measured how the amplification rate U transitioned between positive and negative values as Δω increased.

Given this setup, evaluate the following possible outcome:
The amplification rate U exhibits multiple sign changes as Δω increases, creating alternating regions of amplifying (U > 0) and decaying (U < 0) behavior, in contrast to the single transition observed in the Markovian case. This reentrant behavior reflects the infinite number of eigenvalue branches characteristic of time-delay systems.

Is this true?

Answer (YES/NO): YES